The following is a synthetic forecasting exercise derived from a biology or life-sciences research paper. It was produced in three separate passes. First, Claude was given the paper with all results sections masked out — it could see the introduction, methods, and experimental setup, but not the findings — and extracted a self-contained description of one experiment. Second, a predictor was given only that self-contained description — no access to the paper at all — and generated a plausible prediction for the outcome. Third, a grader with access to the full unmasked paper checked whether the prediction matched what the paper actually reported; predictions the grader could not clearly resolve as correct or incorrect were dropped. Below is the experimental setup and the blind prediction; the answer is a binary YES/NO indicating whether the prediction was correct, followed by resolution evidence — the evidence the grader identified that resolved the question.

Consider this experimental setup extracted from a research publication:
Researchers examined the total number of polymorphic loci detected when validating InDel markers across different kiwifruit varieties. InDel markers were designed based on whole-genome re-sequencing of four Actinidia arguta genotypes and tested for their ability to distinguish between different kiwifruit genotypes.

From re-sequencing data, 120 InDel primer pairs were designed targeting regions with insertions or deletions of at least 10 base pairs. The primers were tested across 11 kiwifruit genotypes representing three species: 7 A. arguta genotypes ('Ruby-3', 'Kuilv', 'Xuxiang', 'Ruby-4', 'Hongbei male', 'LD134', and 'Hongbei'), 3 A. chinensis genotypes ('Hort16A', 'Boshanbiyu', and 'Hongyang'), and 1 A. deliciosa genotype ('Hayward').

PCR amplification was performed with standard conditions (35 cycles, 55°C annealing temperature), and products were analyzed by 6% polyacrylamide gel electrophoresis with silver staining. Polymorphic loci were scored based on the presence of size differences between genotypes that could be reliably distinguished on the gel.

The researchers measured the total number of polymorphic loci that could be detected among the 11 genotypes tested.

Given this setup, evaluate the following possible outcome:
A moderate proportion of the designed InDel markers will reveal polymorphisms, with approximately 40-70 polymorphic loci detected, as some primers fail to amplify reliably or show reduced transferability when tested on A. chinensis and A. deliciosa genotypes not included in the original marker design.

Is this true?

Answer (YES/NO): YES